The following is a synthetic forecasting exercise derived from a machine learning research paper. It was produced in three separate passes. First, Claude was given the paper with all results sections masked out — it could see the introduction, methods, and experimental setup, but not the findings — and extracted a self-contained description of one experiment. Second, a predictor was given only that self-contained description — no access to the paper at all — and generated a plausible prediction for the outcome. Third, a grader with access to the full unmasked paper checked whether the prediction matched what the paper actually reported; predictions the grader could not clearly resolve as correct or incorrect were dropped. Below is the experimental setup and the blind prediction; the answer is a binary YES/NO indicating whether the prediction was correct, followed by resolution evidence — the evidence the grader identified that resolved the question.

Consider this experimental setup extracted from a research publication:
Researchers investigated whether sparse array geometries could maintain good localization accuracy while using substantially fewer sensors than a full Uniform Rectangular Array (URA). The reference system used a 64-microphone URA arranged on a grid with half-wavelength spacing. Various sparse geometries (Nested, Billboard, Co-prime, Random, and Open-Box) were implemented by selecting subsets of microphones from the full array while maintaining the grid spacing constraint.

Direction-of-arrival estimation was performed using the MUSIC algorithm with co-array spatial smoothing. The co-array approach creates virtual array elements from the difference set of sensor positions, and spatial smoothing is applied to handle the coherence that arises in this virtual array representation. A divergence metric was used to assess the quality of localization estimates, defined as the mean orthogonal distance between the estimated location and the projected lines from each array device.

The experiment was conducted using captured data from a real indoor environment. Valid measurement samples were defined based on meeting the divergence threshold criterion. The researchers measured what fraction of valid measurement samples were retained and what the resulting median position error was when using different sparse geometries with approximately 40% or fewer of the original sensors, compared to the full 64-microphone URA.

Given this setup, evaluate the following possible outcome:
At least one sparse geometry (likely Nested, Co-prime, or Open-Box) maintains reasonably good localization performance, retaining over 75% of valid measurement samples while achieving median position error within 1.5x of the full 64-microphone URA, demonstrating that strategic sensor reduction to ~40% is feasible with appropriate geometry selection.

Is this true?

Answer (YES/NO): NO